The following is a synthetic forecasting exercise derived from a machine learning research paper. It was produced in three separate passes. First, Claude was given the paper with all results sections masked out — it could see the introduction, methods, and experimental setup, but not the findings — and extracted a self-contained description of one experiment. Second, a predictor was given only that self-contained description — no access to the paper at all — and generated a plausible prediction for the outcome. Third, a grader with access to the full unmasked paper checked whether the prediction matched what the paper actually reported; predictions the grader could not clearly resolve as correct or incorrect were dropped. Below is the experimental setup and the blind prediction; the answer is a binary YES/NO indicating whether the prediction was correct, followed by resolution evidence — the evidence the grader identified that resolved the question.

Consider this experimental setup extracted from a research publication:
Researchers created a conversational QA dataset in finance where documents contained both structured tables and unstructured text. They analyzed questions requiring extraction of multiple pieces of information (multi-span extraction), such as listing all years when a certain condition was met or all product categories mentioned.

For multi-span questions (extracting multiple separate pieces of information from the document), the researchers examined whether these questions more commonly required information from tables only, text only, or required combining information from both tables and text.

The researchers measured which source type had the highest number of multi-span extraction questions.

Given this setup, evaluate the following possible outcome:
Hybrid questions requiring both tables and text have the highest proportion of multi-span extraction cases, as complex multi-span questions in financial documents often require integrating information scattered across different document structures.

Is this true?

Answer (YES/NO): YES